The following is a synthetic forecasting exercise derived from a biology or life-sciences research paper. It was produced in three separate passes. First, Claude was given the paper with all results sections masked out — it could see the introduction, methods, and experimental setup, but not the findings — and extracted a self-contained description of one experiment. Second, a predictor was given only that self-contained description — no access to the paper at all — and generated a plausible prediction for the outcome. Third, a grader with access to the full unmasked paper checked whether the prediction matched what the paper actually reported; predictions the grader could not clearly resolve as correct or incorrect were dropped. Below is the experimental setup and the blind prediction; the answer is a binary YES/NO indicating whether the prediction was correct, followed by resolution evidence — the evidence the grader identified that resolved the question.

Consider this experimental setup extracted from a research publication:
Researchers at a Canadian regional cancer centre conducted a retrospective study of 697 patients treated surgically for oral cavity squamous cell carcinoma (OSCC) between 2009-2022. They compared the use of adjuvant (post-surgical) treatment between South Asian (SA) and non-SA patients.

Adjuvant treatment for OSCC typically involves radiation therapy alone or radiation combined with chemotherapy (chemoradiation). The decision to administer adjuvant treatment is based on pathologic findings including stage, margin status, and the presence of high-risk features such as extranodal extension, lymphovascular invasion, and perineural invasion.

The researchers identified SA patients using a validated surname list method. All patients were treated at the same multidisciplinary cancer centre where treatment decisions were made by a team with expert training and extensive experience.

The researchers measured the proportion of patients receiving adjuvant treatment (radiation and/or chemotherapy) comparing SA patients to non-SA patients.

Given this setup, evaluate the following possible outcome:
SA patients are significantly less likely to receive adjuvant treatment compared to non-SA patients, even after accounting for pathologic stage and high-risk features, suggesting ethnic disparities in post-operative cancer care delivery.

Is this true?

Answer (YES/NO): NO